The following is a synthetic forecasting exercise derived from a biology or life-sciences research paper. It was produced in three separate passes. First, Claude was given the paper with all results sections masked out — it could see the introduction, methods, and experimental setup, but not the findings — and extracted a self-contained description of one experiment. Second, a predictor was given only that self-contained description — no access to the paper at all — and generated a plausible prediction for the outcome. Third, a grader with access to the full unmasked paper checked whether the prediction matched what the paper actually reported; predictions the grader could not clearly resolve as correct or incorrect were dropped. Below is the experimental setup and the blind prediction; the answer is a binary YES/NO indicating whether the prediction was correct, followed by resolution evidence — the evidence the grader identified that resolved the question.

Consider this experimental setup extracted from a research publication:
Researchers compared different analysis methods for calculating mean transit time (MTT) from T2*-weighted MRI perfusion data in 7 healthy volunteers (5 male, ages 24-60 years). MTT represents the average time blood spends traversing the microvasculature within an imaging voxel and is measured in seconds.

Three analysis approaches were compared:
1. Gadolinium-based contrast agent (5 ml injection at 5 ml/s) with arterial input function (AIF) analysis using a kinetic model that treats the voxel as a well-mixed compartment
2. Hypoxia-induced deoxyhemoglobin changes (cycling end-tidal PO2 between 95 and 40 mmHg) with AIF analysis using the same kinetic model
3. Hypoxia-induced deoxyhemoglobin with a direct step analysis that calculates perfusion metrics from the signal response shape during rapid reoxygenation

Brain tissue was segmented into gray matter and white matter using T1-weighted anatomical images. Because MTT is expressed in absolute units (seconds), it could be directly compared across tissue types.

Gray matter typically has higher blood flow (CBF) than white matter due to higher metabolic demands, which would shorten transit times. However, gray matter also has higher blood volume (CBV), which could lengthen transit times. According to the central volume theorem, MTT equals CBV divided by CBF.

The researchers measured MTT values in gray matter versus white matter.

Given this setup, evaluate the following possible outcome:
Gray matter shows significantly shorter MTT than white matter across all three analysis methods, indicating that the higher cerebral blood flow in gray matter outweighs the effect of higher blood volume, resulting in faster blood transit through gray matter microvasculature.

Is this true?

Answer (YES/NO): NO